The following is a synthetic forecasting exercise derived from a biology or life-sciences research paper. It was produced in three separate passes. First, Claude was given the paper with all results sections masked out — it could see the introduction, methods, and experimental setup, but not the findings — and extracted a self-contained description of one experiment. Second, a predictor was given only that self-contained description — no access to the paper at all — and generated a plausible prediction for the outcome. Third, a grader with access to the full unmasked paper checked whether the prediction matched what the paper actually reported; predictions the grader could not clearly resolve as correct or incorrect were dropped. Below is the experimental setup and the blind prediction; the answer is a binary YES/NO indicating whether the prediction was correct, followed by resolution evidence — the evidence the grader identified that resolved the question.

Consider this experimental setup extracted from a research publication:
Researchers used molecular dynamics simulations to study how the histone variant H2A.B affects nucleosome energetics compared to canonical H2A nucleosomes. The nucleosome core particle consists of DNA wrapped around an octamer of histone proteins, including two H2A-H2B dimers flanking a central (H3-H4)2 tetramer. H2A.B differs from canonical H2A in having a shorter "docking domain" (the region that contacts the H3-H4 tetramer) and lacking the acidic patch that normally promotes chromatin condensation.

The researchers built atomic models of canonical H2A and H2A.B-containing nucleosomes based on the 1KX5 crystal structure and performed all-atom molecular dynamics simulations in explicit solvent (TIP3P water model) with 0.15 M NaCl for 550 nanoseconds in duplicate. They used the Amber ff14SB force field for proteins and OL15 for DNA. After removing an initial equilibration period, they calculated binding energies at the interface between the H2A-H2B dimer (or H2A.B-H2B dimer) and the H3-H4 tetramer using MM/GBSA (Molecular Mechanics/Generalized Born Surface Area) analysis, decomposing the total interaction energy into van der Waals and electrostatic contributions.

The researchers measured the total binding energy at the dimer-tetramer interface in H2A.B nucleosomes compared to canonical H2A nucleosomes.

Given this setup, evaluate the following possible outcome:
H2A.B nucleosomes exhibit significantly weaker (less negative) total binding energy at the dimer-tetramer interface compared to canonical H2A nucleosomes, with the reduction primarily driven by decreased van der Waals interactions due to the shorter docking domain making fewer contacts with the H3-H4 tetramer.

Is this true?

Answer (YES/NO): YES